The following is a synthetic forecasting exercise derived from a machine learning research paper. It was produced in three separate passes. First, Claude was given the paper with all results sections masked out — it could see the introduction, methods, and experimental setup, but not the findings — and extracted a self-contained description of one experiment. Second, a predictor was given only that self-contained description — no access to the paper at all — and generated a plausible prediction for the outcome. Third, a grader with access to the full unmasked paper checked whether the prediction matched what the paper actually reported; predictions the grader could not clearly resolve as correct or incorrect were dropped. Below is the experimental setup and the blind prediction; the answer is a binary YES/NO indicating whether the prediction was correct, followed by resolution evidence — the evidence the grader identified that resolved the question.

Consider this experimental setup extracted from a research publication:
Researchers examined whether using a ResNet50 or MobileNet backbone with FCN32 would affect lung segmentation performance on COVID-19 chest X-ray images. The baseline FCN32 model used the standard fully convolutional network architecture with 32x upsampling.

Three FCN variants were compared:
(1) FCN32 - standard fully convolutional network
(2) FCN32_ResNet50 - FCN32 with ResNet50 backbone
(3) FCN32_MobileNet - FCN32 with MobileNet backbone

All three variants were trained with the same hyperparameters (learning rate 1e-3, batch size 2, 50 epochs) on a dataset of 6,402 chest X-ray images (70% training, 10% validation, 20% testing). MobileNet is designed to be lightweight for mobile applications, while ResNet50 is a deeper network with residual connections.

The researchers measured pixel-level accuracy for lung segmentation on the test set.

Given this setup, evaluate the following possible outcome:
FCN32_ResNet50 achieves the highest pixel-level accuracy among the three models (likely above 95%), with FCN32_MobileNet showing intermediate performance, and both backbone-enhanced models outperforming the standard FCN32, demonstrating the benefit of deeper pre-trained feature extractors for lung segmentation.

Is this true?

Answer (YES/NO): NO